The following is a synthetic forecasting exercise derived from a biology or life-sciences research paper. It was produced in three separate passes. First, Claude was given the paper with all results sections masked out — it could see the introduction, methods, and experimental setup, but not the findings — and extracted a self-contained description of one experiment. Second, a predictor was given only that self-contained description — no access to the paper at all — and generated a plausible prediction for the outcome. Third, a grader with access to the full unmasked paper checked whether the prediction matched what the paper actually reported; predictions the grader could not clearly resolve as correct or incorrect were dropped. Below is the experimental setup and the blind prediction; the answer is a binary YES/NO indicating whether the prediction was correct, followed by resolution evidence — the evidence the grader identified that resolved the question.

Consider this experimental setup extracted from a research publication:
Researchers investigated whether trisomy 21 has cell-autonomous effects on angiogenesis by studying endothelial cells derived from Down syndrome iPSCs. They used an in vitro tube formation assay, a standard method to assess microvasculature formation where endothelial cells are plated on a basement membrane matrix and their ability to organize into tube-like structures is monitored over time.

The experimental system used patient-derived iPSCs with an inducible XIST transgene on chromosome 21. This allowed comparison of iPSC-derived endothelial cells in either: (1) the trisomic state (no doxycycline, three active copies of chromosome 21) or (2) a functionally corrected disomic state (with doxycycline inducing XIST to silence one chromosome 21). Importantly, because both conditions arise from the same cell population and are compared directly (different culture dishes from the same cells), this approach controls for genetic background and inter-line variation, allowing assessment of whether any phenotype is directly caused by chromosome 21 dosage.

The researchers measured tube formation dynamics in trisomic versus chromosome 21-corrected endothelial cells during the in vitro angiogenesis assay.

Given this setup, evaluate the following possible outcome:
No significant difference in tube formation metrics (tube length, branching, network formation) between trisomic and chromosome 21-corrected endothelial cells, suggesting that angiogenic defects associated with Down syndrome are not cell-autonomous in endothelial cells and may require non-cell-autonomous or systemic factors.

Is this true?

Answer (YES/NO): NO